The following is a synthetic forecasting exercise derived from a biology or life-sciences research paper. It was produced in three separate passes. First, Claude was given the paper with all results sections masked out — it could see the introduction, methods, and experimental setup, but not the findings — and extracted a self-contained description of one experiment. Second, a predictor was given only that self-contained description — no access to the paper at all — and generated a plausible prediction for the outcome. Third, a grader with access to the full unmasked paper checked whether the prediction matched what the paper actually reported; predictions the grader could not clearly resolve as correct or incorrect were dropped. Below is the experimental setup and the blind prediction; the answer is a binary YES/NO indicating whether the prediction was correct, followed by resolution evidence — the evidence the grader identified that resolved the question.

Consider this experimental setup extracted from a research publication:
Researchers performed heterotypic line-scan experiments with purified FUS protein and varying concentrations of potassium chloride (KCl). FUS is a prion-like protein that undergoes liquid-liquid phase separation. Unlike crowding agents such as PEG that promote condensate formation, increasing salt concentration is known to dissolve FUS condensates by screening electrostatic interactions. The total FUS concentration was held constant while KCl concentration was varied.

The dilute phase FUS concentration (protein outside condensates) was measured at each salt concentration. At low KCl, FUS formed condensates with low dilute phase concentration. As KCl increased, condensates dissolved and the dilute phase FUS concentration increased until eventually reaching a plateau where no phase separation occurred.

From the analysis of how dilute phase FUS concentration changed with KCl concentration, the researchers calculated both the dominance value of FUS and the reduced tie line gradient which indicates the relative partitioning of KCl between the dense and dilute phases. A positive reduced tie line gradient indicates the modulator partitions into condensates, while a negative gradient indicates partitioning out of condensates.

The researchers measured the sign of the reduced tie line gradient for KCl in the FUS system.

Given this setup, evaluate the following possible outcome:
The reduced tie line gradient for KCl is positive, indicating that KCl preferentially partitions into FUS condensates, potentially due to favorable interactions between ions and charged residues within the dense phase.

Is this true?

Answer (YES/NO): NO